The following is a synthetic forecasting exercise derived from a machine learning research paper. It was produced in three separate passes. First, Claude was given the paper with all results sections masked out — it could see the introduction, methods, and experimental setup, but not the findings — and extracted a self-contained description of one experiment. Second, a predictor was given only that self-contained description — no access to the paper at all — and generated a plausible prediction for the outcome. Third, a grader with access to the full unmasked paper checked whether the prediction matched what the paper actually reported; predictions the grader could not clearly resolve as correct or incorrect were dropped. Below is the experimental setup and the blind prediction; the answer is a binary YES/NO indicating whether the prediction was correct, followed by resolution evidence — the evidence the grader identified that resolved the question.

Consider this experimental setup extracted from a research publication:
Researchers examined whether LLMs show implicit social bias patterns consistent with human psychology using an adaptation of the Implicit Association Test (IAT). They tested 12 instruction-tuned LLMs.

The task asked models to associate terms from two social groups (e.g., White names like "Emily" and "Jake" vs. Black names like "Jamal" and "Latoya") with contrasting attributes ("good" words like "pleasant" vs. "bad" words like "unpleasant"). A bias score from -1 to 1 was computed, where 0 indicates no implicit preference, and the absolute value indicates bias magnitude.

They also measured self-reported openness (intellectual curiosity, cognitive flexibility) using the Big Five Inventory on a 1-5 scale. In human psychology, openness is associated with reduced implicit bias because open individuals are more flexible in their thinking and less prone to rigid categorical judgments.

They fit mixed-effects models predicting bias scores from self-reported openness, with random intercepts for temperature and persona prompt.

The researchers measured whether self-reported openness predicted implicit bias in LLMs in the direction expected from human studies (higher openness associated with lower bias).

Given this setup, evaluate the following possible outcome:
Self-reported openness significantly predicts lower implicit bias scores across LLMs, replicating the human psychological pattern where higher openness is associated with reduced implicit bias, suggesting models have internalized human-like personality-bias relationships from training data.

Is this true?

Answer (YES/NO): YES